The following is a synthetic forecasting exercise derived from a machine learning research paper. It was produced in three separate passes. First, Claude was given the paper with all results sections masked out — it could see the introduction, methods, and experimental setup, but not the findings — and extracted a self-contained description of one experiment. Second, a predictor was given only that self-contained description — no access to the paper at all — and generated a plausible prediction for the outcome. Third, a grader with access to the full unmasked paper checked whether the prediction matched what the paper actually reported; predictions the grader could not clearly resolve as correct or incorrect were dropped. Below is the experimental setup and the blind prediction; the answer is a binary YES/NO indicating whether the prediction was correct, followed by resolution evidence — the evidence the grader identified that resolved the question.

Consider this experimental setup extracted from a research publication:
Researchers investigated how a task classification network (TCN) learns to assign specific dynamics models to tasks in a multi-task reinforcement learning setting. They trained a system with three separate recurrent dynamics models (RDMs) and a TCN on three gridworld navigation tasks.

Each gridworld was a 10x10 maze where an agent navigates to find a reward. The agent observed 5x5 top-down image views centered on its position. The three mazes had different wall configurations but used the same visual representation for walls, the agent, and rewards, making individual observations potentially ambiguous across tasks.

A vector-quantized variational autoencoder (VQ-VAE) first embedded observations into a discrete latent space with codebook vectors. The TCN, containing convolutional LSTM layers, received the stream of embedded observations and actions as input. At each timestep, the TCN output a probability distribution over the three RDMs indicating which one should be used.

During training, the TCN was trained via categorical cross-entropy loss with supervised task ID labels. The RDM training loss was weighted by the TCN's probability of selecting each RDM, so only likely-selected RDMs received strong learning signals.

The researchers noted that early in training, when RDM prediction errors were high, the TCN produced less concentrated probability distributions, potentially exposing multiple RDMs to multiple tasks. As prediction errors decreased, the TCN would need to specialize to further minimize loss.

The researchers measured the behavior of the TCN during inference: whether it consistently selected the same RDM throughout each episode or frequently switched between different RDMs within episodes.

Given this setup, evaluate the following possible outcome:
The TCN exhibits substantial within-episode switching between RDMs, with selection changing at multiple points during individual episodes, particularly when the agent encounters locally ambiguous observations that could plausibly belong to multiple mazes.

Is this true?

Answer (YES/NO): NO